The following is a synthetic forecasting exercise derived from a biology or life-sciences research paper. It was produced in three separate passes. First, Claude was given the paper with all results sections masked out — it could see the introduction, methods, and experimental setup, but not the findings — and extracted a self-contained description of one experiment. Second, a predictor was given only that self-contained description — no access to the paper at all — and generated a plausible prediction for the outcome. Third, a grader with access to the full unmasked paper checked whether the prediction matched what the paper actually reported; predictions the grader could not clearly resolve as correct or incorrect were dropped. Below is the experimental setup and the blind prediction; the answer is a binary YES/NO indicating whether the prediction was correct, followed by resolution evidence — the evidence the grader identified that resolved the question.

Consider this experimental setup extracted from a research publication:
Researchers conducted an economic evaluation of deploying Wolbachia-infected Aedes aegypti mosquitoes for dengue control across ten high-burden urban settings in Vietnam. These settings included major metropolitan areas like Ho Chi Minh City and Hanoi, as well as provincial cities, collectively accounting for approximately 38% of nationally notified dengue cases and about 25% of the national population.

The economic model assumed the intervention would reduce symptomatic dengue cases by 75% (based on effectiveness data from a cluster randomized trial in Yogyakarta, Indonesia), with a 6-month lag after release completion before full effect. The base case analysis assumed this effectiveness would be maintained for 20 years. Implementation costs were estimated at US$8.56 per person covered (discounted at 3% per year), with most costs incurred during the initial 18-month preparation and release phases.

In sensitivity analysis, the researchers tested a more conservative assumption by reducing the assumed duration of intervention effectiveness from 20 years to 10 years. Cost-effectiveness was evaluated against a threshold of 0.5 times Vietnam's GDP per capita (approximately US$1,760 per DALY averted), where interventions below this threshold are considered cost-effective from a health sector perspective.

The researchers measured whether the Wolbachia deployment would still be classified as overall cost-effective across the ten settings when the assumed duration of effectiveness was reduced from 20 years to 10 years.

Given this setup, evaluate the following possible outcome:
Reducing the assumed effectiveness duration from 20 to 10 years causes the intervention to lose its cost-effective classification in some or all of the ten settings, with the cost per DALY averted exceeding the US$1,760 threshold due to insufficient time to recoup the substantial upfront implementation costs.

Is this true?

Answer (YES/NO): YES